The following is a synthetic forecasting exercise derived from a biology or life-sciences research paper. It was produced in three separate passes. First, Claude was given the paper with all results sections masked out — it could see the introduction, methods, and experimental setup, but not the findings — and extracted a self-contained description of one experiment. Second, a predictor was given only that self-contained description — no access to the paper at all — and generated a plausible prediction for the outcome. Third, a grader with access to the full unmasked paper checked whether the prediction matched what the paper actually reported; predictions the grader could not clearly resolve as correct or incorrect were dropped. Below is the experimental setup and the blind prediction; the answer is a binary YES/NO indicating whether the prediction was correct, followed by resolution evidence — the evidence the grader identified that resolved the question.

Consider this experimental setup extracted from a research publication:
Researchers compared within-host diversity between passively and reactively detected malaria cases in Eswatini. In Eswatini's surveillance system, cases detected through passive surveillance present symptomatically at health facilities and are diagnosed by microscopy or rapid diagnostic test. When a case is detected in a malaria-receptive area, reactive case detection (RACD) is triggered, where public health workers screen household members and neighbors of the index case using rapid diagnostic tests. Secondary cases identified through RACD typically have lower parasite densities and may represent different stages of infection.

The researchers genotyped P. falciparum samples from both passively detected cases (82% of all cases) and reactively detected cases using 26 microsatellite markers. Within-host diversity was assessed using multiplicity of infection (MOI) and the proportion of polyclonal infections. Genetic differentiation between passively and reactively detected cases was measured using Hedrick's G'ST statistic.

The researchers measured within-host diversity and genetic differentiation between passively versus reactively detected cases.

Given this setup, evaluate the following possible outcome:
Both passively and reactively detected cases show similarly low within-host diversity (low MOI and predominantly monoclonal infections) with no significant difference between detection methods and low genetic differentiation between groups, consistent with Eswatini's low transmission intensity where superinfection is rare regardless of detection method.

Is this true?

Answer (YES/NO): NO